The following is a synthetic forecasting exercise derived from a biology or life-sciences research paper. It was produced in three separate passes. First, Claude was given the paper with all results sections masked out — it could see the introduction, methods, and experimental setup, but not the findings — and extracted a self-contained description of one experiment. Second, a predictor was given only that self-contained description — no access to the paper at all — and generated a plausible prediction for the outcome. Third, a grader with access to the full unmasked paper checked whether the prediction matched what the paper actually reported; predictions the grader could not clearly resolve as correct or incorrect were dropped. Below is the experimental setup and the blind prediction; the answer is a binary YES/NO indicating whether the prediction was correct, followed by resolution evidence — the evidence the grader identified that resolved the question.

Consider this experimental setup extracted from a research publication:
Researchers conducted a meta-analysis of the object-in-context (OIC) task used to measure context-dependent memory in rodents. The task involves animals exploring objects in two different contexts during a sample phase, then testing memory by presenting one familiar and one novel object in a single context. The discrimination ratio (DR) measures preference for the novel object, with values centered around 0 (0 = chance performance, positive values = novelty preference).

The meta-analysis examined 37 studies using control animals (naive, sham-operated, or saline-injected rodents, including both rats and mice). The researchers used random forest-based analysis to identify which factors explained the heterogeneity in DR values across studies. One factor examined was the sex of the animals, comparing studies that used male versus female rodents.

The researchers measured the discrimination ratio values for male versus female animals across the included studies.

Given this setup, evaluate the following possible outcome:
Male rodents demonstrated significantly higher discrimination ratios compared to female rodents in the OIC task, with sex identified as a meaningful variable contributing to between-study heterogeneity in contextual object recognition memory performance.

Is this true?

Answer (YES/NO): YES